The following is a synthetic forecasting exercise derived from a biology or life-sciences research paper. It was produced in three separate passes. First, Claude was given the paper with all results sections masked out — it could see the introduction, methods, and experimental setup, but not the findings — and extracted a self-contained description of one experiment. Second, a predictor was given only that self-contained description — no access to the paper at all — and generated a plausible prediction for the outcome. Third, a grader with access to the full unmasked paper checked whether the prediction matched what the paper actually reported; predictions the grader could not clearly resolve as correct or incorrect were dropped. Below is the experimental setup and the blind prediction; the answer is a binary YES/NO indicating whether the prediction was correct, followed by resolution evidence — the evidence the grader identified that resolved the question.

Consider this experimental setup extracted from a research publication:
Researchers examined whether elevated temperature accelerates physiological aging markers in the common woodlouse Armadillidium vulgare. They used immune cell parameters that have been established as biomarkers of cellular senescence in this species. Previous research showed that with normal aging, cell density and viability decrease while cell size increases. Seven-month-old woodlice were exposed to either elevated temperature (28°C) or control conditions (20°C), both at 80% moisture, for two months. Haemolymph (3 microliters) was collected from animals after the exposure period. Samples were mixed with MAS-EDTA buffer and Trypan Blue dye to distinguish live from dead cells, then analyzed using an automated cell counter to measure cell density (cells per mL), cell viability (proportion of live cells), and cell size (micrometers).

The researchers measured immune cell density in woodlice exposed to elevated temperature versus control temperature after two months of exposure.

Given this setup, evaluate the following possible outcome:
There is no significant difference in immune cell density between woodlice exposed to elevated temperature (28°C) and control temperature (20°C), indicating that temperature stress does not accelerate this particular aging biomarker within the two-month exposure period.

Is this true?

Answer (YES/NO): NO